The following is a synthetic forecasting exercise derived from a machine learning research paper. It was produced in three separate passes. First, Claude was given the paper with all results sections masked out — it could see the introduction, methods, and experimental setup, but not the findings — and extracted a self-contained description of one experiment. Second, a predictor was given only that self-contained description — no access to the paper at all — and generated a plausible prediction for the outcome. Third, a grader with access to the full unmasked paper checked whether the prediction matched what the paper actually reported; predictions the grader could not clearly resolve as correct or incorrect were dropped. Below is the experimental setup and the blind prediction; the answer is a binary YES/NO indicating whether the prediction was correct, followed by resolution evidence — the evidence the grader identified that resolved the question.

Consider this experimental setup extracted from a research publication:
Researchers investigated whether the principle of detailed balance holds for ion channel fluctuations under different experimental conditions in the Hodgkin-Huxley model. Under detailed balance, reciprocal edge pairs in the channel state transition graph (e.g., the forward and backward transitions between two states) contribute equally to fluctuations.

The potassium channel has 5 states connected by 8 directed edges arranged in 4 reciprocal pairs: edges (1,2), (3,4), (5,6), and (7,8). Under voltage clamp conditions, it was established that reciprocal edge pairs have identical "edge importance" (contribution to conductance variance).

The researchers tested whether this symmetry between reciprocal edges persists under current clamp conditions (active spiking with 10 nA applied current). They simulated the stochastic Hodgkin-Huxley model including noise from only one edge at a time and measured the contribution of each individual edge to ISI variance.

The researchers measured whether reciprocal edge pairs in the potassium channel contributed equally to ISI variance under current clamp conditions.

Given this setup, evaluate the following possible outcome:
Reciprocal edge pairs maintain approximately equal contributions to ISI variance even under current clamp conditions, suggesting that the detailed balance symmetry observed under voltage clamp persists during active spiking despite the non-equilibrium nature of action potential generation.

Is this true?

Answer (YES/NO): NO